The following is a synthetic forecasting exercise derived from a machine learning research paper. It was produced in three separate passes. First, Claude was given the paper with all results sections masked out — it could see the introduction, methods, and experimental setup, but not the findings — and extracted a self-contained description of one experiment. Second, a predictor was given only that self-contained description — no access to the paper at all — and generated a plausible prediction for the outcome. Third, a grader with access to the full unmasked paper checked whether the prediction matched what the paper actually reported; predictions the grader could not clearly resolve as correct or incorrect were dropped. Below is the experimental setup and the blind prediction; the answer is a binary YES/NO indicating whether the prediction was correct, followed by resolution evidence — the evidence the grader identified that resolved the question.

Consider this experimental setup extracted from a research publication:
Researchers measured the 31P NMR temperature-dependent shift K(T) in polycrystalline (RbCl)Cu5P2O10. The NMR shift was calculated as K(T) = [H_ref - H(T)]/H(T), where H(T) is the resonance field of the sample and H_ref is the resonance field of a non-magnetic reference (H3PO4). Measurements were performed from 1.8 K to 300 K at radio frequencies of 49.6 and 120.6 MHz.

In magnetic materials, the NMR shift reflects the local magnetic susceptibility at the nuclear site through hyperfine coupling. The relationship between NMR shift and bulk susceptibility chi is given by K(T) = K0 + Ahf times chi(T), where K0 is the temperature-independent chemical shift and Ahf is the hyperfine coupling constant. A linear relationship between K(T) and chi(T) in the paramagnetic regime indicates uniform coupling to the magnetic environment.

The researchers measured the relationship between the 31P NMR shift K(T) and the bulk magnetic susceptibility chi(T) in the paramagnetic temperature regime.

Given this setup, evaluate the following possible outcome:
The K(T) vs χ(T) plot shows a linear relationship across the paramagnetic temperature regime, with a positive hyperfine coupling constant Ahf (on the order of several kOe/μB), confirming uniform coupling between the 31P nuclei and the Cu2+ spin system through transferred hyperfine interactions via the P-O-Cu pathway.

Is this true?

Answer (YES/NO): NO